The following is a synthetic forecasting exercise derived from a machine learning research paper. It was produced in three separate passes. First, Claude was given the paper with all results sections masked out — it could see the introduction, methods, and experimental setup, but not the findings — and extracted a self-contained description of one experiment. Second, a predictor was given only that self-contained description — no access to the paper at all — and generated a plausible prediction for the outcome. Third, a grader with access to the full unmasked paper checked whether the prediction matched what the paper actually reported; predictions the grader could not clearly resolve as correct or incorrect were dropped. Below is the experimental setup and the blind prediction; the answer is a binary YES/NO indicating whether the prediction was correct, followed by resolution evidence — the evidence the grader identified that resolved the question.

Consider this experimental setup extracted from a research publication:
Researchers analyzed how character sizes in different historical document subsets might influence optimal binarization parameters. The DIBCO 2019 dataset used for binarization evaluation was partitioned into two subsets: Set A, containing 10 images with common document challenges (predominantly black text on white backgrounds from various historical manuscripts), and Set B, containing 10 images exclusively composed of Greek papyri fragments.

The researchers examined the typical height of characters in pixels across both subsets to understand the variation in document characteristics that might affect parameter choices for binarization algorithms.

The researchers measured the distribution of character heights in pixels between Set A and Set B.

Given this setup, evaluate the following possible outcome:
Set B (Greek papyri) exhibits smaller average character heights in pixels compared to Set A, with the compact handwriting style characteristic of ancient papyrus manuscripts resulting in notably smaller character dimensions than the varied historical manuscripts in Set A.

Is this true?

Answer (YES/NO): NO